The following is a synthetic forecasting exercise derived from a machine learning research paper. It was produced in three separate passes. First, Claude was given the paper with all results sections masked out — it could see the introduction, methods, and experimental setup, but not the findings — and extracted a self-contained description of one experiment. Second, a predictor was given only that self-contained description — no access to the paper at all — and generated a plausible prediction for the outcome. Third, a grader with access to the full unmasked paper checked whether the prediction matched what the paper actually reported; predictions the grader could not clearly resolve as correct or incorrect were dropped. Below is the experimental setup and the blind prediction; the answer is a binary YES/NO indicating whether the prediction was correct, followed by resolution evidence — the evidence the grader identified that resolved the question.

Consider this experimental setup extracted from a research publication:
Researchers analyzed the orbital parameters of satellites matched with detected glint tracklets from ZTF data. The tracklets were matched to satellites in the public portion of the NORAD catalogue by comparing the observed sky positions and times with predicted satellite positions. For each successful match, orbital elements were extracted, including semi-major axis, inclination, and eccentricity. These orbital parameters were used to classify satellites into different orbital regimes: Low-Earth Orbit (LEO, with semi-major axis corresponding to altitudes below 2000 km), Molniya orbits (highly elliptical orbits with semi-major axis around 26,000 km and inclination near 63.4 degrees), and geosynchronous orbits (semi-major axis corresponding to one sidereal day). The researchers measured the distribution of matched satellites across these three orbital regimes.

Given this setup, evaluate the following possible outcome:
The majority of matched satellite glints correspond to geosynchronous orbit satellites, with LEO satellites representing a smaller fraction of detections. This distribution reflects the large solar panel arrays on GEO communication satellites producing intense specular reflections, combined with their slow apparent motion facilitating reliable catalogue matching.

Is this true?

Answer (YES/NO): YES